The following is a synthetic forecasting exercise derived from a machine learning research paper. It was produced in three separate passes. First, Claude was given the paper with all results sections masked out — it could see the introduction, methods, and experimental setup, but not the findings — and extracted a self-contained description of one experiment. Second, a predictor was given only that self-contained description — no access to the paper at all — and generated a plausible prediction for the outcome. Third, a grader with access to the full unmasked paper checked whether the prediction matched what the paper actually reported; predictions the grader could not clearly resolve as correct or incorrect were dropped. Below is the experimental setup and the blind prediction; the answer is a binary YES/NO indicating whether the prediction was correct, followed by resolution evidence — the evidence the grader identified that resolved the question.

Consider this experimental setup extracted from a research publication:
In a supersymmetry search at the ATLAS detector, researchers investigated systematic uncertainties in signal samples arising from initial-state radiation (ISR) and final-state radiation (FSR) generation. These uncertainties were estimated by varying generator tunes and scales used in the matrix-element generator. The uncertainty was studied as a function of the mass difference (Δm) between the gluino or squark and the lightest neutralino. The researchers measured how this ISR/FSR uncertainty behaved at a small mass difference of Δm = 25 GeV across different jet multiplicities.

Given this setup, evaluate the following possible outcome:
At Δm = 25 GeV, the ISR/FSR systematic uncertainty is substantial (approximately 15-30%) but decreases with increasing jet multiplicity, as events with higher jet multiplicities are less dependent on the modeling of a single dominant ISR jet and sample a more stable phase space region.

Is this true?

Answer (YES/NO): NO